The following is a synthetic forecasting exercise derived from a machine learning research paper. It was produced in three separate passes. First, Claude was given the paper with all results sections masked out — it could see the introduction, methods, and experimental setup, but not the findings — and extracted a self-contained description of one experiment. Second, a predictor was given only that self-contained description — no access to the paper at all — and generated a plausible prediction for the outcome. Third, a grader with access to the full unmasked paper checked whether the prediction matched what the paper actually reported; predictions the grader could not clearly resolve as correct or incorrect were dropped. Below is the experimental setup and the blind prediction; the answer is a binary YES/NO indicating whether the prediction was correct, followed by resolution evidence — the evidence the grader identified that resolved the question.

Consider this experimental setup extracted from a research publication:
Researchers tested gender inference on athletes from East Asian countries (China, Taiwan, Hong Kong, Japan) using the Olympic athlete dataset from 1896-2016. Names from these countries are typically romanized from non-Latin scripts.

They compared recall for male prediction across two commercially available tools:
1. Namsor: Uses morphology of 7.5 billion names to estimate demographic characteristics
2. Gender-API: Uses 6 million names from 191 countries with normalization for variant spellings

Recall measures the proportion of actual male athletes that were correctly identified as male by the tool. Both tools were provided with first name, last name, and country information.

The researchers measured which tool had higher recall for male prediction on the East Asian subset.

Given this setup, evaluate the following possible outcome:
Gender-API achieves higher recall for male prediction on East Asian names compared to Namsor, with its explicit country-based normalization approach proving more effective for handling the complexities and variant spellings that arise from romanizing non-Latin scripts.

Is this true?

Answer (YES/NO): NO